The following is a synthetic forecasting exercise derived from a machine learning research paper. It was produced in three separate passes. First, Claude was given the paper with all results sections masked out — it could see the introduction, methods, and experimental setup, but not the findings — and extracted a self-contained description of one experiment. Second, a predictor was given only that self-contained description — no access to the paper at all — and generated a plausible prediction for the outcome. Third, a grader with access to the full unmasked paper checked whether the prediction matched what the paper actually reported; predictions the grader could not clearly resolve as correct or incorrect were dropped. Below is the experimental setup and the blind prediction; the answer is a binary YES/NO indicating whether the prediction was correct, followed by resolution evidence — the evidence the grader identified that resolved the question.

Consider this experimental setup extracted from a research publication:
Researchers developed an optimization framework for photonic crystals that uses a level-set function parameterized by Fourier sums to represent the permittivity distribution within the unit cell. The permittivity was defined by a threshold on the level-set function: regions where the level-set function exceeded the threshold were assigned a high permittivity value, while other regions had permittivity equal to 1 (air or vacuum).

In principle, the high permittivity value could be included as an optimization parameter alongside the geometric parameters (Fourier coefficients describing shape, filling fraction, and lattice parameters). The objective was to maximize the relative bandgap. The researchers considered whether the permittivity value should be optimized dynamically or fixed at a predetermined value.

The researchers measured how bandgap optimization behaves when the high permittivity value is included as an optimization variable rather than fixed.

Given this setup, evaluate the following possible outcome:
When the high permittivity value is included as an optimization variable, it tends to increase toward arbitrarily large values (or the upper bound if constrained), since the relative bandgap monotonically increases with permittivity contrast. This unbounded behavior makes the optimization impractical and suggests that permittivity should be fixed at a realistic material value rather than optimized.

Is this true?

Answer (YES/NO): YES